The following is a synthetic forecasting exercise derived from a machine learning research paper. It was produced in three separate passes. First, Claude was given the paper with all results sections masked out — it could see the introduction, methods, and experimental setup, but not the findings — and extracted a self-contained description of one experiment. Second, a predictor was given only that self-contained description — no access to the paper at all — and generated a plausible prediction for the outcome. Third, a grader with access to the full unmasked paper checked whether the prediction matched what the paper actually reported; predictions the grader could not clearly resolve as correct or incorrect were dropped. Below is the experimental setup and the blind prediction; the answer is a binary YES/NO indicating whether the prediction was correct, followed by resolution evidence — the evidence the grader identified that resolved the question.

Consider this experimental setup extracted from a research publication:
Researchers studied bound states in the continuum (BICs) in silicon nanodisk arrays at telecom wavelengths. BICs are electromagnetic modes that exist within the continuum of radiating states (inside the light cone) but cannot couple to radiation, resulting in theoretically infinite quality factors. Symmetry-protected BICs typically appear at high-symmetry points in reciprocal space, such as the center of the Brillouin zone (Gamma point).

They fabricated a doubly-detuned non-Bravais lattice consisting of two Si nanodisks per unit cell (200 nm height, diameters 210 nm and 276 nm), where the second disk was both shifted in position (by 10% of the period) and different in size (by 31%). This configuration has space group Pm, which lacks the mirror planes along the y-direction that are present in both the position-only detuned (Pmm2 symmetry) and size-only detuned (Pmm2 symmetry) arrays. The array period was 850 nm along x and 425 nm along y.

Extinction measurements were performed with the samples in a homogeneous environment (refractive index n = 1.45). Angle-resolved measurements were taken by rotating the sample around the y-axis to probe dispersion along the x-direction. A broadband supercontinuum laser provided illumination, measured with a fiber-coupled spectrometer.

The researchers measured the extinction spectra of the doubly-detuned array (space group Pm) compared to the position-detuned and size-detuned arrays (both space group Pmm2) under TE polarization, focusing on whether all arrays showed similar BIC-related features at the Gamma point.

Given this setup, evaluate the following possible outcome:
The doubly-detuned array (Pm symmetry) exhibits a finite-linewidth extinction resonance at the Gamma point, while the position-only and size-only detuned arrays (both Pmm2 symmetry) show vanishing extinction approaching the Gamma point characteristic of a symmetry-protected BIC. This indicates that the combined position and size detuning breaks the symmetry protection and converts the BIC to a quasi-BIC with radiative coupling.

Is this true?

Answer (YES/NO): YES